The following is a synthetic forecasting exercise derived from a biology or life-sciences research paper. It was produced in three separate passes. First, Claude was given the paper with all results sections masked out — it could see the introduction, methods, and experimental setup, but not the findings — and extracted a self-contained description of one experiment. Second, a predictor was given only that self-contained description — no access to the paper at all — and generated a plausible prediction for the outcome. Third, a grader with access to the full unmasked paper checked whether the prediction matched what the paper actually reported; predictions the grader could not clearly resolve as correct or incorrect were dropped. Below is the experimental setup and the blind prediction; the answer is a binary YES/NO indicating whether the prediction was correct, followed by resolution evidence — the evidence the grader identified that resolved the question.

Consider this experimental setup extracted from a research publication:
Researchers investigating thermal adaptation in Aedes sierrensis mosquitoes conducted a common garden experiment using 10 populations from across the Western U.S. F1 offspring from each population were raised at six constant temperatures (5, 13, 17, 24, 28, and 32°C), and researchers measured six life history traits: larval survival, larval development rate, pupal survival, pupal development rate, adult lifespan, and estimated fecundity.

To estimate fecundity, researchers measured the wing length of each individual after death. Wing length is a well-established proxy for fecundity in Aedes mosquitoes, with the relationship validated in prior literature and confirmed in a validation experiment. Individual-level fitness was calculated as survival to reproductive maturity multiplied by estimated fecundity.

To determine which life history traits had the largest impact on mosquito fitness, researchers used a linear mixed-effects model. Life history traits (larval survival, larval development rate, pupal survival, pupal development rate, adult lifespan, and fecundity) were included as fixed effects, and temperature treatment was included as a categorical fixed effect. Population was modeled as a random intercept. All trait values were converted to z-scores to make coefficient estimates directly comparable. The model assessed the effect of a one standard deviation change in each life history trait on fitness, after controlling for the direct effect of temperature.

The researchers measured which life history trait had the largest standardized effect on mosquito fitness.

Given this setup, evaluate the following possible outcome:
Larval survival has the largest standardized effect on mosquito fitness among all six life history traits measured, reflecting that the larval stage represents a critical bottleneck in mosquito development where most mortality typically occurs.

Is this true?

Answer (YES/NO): NO